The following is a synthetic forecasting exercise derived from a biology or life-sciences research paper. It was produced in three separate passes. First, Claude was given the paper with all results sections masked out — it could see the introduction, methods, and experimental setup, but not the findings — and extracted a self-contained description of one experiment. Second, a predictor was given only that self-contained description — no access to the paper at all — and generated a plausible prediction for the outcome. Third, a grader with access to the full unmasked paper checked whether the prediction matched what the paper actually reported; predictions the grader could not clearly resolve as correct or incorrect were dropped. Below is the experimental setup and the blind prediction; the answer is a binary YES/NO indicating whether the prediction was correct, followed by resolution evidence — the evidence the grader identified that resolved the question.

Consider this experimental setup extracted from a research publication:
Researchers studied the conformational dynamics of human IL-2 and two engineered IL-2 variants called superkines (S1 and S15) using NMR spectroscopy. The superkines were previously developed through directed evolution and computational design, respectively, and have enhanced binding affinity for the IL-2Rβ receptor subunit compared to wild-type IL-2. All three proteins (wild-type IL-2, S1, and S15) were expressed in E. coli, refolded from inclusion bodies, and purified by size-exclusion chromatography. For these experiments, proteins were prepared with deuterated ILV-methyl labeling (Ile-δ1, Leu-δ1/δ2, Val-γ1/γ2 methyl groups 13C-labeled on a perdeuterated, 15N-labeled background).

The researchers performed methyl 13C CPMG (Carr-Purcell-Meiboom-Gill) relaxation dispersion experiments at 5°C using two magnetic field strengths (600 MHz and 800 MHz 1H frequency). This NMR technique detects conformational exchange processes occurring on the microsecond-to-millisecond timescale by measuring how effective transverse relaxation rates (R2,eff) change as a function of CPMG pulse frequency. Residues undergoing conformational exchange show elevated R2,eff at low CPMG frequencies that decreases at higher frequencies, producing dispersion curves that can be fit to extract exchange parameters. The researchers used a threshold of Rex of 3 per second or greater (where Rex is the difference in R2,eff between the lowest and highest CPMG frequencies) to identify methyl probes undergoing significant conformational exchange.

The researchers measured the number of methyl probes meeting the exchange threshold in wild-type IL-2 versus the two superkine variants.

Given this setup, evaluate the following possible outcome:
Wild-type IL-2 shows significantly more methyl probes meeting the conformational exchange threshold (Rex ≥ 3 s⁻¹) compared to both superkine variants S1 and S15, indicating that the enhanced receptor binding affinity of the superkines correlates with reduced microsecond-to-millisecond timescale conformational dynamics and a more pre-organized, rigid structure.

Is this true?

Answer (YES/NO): NO